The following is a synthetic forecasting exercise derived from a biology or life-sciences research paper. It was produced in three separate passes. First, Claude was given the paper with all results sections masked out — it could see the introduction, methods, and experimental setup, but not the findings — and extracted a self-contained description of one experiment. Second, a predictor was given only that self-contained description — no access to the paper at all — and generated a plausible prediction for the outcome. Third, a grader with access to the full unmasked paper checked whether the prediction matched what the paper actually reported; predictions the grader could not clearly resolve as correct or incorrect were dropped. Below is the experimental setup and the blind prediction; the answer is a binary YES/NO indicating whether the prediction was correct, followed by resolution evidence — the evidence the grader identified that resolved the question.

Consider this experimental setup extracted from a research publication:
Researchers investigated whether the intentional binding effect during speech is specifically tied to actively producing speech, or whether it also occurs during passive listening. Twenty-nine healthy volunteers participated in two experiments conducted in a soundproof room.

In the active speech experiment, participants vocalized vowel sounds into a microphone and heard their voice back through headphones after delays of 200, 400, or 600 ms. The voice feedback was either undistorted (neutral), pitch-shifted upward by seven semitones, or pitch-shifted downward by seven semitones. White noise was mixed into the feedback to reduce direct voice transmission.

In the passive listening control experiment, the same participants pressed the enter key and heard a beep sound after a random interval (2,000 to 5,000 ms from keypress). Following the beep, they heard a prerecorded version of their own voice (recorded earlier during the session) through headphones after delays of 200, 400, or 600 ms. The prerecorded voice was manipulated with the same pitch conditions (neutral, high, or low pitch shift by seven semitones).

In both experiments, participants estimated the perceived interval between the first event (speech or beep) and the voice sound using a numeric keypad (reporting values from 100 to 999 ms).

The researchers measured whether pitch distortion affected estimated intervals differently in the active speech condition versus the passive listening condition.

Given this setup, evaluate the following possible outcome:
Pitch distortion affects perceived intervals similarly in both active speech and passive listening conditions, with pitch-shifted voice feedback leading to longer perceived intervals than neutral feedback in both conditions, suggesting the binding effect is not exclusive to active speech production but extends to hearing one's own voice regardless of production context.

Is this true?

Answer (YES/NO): NO